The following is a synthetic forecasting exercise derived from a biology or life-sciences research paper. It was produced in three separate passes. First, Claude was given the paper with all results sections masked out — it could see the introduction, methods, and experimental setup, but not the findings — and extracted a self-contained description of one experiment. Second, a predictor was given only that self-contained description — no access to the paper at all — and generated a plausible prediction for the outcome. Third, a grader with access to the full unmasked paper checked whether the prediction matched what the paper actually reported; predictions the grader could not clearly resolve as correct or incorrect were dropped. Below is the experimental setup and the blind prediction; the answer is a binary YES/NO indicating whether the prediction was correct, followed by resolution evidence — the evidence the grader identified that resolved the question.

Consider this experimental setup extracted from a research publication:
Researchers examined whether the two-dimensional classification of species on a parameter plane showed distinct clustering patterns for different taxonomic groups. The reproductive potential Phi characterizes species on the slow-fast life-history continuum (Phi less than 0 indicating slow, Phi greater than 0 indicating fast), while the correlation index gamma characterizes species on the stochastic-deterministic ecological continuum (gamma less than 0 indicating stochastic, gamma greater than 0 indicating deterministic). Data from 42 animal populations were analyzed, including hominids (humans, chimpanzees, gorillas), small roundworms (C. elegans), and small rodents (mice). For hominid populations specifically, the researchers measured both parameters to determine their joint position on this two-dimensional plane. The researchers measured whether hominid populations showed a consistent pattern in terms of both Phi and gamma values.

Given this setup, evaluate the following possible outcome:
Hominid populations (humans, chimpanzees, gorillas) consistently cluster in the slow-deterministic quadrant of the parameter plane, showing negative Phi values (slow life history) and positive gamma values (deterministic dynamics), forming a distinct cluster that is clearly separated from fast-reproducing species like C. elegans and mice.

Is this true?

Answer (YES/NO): YES